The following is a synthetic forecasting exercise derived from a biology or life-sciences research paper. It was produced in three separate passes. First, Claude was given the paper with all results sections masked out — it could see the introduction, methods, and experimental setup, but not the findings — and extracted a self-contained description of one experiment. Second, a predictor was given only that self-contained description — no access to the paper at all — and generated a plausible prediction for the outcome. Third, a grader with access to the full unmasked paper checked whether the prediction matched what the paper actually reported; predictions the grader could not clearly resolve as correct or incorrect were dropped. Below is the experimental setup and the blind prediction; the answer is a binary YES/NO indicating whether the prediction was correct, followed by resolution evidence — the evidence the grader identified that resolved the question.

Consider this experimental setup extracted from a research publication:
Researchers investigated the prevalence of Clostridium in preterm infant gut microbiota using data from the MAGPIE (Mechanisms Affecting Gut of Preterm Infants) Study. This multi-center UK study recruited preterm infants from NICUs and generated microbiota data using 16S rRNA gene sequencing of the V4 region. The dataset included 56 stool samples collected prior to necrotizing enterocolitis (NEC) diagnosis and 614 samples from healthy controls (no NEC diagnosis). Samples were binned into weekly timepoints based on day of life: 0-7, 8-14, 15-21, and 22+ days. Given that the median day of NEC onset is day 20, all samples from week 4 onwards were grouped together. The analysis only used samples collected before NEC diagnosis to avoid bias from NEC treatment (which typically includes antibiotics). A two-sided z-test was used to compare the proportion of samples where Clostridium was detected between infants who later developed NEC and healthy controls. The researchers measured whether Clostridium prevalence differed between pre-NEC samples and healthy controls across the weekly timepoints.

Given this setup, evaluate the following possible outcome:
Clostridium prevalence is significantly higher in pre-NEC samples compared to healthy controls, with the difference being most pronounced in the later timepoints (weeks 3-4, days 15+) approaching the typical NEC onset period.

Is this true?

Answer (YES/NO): NO